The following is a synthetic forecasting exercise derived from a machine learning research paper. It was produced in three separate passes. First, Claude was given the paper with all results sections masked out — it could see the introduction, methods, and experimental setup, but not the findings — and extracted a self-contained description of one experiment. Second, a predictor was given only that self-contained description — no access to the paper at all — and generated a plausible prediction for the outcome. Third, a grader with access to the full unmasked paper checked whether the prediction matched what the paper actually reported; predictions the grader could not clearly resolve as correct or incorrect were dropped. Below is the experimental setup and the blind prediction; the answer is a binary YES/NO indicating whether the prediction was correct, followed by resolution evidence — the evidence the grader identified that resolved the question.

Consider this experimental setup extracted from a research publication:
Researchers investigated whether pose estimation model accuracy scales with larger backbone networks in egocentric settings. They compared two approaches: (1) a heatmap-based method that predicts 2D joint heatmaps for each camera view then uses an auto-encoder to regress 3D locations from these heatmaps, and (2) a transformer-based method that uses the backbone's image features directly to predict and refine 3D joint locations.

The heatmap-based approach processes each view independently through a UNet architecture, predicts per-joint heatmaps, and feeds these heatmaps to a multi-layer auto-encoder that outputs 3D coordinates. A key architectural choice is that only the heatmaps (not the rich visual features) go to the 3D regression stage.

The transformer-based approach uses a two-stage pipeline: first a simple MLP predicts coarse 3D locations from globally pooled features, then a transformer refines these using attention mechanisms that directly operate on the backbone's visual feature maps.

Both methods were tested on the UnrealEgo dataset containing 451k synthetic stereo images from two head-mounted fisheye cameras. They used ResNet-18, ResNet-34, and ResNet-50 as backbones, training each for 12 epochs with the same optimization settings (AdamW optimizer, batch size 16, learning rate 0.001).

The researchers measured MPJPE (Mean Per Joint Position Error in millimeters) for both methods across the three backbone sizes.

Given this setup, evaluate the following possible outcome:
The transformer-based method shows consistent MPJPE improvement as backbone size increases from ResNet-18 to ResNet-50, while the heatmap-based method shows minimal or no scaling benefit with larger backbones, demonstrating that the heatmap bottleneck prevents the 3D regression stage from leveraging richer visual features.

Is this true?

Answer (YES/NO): YES